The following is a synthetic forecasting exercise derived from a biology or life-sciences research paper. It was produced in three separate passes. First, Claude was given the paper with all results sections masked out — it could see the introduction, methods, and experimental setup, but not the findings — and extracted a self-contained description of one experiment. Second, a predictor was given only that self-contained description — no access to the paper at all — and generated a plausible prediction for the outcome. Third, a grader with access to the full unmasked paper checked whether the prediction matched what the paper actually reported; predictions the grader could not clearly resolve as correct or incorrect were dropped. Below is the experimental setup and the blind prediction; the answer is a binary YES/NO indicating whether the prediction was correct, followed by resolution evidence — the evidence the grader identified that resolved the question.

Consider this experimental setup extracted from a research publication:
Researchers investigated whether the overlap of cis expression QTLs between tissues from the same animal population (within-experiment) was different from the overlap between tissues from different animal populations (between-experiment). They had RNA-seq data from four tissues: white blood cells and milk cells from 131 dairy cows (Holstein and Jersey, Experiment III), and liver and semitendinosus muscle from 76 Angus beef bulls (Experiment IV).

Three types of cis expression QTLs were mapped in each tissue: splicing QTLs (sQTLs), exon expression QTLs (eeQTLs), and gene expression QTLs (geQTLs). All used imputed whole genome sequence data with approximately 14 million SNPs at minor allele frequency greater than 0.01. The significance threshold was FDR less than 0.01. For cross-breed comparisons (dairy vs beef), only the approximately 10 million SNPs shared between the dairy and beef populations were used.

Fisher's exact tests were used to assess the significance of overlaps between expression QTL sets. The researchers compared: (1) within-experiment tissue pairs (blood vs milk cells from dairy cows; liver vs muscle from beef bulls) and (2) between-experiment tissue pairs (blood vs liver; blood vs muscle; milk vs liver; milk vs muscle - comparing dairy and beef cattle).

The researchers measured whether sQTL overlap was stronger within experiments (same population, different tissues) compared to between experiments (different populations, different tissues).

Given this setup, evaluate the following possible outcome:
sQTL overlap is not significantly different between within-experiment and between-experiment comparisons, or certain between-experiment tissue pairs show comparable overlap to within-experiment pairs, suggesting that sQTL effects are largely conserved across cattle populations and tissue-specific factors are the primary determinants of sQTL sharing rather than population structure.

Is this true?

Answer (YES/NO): NO